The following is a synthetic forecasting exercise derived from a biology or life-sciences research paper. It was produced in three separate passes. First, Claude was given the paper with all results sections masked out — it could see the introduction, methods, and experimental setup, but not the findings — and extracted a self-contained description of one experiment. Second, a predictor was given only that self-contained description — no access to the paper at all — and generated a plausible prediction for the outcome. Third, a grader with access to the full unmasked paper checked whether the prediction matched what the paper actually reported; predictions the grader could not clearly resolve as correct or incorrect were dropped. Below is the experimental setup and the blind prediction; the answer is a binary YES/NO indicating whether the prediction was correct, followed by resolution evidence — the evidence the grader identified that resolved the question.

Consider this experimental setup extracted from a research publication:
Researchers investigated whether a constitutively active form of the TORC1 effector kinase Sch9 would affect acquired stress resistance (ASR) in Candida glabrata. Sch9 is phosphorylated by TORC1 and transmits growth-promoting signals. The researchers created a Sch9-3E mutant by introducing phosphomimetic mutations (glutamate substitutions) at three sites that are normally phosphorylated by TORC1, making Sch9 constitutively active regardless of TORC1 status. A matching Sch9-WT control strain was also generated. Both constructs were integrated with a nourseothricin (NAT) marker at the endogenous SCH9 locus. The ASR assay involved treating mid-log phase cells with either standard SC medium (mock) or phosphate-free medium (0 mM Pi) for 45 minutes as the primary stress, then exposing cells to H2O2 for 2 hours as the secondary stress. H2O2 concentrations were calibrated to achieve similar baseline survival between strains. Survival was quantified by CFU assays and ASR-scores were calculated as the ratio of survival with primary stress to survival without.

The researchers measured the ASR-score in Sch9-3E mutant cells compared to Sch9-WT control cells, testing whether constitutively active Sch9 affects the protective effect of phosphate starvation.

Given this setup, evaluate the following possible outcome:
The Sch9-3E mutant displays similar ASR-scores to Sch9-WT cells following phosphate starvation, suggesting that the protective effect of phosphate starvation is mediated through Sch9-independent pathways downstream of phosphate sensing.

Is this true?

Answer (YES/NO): NO